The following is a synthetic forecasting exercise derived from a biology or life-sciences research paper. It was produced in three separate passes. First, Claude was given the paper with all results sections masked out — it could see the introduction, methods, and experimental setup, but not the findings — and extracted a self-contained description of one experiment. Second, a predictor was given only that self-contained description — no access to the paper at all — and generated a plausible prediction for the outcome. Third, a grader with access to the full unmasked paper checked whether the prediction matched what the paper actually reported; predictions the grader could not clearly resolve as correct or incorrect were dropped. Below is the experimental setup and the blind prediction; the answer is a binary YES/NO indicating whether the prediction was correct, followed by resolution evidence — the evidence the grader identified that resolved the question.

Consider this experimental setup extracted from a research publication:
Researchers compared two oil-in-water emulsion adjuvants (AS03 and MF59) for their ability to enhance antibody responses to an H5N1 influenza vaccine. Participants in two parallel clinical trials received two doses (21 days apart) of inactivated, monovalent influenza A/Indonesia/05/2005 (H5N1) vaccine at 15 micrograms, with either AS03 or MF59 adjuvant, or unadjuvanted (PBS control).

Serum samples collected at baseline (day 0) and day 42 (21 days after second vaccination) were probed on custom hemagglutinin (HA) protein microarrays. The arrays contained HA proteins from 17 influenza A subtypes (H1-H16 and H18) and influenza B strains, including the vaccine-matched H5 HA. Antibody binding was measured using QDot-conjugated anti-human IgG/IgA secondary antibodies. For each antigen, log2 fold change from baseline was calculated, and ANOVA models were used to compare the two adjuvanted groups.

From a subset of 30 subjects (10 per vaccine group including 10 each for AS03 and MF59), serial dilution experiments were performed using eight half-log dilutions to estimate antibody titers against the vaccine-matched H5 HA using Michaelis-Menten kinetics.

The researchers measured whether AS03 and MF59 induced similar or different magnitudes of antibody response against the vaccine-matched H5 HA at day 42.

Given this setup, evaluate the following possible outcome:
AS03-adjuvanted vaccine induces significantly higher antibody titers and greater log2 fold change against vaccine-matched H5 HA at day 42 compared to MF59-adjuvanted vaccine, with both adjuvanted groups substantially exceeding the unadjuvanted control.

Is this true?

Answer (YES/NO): YES